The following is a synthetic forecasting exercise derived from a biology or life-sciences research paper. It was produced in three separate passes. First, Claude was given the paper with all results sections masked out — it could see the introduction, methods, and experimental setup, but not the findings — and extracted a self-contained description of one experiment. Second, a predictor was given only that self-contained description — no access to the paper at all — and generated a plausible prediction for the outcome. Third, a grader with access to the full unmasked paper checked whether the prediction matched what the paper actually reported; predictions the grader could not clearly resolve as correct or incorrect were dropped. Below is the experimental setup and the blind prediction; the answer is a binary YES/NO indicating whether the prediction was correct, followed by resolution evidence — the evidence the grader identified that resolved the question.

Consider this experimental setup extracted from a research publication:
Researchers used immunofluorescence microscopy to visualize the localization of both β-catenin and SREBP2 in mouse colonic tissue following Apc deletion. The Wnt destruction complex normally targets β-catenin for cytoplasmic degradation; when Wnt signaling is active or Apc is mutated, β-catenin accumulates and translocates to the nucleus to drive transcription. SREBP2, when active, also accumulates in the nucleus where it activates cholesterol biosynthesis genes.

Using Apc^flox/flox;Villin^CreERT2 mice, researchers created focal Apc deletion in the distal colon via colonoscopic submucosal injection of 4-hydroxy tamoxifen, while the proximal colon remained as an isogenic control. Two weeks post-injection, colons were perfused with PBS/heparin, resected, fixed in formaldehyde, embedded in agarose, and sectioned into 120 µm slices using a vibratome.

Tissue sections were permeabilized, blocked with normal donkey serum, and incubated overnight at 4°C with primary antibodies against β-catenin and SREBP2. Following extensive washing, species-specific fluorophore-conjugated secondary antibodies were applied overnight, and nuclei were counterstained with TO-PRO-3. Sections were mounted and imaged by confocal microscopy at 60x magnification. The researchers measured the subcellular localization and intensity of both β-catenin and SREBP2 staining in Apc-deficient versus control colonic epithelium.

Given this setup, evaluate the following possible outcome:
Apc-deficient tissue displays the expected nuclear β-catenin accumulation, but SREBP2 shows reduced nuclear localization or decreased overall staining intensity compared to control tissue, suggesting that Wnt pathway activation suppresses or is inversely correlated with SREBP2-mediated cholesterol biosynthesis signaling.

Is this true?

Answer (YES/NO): NO